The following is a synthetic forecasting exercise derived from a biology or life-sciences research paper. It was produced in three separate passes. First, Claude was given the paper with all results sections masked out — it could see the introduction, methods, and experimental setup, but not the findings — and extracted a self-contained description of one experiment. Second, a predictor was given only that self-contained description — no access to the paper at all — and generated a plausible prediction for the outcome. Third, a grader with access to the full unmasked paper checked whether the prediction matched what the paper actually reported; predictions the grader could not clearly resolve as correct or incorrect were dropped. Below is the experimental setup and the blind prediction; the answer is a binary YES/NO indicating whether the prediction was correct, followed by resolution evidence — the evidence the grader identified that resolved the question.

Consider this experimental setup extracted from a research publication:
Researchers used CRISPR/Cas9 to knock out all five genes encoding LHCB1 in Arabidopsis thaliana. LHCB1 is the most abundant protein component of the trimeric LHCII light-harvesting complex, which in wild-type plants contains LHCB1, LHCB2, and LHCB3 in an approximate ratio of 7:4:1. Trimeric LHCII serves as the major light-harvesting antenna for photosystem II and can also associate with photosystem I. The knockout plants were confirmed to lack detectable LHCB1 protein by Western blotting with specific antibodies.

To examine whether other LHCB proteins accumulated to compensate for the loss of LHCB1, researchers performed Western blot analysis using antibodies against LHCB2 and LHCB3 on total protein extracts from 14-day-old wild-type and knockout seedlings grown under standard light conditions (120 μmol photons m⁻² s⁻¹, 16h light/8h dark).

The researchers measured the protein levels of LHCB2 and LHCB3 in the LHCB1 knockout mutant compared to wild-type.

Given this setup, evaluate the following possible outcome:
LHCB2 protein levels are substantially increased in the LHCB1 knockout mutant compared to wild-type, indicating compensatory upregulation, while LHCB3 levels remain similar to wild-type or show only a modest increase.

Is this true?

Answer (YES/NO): YES